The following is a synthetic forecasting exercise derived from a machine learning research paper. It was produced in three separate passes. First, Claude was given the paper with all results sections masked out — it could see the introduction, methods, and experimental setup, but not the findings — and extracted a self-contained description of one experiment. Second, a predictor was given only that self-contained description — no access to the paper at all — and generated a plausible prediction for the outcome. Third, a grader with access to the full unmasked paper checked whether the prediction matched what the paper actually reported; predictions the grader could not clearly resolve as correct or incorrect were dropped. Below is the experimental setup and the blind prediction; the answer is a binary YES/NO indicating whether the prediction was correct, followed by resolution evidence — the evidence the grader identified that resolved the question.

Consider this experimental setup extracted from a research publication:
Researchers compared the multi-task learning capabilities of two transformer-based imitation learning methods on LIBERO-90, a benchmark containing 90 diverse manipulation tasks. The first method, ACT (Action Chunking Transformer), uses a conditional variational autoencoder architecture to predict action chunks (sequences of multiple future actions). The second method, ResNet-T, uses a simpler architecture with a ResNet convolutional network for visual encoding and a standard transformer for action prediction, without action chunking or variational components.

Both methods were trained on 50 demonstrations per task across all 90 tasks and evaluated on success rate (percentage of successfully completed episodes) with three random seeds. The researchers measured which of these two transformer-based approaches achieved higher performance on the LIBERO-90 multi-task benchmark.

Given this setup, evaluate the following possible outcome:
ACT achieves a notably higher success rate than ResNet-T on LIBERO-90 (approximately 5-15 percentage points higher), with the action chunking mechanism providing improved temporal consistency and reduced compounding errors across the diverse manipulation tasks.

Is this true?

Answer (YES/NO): NO